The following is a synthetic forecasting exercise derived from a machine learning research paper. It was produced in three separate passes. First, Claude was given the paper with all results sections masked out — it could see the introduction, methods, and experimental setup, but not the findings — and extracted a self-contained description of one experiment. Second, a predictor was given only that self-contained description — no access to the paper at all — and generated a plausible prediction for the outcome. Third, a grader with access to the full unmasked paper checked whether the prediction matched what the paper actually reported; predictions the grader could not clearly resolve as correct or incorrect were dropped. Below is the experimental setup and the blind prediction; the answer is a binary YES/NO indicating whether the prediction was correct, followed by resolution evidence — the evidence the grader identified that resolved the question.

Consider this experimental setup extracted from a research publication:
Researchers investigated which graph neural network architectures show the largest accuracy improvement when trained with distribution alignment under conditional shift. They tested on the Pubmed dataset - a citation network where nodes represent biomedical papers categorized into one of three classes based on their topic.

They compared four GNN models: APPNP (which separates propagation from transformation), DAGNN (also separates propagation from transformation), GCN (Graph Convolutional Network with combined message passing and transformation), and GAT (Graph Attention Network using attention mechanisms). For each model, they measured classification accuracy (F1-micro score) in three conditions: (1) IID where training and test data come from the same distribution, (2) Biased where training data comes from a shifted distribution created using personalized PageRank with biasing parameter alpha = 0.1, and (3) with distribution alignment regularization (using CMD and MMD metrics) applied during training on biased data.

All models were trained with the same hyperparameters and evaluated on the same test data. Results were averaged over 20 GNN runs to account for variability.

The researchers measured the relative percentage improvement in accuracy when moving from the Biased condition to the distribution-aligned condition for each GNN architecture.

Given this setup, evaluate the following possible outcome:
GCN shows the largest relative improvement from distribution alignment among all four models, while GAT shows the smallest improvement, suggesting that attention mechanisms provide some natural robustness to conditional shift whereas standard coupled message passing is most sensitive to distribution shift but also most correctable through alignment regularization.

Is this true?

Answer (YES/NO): NO